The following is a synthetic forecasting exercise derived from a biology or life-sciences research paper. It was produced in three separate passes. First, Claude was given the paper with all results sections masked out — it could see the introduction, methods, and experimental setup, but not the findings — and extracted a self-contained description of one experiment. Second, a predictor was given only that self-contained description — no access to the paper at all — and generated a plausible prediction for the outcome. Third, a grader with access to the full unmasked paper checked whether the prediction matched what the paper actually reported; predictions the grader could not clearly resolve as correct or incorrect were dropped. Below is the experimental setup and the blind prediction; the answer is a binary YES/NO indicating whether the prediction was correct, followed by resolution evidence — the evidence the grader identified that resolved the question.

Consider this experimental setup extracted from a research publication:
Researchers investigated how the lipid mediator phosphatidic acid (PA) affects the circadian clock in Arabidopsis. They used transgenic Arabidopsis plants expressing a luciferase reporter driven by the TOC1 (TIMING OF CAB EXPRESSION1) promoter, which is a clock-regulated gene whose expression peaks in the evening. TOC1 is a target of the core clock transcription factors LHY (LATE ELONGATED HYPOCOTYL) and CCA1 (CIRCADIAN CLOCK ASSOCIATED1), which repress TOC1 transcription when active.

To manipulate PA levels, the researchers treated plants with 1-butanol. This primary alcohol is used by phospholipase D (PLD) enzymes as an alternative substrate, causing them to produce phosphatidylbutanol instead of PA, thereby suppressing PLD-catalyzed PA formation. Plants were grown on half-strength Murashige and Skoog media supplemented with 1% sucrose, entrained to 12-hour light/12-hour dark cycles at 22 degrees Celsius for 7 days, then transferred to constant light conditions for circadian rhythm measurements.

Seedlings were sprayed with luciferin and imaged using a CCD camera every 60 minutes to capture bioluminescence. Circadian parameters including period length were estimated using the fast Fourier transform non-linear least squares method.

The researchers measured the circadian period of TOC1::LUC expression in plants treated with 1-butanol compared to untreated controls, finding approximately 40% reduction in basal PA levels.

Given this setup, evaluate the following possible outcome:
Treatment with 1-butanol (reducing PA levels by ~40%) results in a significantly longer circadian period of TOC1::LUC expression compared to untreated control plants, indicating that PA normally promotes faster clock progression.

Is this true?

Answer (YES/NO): NO